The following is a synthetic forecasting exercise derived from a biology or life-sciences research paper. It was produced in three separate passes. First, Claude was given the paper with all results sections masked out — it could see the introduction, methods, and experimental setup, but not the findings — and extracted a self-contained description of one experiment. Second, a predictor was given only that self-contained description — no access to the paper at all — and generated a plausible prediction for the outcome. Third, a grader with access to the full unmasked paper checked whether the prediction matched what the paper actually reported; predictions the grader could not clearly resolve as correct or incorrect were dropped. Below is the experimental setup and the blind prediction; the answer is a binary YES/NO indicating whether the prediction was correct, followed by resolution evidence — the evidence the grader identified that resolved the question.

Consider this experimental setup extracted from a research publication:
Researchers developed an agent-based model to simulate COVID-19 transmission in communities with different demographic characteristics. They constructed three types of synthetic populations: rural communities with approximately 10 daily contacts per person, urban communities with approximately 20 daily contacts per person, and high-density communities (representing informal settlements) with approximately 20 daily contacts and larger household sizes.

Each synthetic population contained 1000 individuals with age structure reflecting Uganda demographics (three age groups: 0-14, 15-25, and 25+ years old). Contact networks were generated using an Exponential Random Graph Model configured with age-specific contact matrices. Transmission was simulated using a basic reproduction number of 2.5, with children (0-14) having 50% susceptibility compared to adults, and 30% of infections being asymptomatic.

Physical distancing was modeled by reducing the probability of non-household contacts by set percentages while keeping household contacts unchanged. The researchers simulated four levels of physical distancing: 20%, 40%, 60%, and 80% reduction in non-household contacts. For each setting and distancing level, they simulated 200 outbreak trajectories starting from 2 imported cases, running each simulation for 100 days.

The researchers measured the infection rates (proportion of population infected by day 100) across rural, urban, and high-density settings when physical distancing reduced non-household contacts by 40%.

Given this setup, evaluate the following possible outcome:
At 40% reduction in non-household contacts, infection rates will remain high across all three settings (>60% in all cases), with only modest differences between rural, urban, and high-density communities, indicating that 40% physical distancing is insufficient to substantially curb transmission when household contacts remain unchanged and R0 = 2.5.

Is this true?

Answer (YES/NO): NO